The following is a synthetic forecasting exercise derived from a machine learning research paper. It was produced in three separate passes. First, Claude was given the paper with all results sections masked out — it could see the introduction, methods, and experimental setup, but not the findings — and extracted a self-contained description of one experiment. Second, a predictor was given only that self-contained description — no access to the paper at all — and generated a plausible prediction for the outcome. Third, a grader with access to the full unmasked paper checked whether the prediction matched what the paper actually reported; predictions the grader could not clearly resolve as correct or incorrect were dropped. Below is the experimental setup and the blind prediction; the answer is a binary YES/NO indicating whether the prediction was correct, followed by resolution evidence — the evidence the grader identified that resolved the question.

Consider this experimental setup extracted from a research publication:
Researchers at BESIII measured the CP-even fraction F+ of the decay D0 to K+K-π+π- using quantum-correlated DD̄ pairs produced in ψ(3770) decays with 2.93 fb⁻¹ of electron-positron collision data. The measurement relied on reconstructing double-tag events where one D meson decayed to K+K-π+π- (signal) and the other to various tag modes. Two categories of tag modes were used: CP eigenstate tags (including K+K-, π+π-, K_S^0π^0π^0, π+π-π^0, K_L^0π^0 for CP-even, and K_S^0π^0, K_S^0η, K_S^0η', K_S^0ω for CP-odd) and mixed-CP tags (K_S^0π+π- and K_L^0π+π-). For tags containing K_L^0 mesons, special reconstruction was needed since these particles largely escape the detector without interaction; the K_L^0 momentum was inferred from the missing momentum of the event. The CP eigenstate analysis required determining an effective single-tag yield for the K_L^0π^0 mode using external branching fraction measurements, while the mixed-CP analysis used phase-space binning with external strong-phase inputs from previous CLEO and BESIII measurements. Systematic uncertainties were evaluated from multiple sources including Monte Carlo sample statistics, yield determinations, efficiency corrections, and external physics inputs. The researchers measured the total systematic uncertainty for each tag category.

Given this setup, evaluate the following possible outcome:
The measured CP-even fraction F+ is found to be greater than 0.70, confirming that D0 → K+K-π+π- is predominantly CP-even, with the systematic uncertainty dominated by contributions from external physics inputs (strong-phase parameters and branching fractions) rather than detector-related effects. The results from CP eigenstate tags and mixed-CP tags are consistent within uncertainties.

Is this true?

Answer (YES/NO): NO